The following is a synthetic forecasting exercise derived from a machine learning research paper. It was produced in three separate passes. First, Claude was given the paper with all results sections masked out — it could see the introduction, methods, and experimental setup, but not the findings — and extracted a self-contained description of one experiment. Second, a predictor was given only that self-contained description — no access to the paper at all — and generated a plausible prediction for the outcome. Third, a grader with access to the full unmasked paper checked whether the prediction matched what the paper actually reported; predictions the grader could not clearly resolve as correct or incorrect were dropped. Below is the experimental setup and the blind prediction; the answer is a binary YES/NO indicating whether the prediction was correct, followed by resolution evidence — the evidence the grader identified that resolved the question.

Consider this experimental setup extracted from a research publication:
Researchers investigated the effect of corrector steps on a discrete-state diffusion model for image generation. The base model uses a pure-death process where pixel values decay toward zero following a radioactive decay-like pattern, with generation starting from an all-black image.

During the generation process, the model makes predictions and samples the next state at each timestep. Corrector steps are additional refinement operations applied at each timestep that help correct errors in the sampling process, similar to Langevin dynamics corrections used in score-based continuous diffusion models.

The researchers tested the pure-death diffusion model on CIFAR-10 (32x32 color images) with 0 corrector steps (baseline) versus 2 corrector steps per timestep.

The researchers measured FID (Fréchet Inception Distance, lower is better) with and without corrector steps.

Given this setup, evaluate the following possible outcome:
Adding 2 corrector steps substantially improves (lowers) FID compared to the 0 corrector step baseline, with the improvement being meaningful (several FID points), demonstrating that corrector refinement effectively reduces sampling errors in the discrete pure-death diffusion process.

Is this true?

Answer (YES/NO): NO